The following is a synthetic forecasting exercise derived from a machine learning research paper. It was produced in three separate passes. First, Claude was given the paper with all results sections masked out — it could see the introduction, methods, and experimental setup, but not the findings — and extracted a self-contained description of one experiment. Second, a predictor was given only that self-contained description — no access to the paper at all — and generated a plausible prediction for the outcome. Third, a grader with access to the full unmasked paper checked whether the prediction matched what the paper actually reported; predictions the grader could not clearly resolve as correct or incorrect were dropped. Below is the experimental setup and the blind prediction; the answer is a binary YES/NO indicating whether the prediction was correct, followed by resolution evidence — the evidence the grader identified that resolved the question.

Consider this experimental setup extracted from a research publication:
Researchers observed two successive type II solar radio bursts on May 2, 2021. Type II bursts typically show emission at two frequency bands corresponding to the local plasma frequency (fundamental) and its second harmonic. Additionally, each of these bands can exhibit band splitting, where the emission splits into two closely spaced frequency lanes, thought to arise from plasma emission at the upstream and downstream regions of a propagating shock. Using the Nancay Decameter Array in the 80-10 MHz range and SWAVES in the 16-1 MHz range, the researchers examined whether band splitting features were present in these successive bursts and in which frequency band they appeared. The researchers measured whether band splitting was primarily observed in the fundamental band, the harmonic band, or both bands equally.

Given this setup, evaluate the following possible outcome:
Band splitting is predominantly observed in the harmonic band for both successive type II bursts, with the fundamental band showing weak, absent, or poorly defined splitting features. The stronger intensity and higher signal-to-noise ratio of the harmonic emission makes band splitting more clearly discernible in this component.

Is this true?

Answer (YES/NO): NO